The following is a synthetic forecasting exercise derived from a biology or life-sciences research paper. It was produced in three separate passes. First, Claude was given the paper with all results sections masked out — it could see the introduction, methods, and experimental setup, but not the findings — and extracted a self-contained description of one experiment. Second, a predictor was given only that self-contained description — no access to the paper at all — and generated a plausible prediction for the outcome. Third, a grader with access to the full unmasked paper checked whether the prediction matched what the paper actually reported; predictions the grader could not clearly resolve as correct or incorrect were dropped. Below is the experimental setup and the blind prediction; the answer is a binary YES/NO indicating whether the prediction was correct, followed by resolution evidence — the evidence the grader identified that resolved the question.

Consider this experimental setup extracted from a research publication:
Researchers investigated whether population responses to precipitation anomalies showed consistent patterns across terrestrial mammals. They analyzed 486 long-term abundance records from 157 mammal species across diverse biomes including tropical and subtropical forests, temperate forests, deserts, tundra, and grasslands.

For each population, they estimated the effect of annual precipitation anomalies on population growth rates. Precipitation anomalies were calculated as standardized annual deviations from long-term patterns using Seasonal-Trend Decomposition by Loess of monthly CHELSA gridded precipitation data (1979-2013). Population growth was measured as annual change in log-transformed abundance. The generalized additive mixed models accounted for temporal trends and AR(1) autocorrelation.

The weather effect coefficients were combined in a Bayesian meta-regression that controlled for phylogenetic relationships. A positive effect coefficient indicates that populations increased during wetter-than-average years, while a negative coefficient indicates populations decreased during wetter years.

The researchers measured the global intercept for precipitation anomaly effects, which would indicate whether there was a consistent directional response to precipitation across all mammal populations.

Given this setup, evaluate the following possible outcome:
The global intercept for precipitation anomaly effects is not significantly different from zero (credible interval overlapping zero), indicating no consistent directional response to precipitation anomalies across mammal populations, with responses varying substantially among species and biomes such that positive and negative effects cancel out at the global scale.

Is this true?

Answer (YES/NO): YES